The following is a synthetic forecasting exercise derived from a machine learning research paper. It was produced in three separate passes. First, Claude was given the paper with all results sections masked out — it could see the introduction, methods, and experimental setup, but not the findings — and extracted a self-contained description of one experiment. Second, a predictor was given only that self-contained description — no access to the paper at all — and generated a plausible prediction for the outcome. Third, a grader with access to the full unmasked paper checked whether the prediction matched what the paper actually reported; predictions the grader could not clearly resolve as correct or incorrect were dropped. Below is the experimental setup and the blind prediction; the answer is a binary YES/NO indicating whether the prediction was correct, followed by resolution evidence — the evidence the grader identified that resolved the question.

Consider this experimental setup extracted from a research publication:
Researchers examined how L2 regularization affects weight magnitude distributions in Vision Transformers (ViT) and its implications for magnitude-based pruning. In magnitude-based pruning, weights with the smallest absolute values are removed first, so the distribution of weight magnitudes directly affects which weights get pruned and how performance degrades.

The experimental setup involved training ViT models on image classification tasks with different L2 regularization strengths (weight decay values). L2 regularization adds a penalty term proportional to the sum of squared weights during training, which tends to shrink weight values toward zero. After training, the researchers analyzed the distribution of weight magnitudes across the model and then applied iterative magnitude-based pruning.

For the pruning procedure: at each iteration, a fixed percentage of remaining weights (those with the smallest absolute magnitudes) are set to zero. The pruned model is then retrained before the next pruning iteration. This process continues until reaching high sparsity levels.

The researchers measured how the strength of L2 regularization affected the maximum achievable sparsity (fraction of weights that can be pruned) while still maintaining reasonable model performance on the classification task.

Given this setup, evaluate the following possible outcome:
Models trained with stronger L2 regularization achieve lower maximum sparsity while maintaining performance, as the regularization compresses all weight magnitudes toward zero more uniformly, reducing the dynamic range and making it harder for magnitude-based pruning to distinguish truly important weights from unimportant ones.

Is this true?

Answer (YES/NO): YES